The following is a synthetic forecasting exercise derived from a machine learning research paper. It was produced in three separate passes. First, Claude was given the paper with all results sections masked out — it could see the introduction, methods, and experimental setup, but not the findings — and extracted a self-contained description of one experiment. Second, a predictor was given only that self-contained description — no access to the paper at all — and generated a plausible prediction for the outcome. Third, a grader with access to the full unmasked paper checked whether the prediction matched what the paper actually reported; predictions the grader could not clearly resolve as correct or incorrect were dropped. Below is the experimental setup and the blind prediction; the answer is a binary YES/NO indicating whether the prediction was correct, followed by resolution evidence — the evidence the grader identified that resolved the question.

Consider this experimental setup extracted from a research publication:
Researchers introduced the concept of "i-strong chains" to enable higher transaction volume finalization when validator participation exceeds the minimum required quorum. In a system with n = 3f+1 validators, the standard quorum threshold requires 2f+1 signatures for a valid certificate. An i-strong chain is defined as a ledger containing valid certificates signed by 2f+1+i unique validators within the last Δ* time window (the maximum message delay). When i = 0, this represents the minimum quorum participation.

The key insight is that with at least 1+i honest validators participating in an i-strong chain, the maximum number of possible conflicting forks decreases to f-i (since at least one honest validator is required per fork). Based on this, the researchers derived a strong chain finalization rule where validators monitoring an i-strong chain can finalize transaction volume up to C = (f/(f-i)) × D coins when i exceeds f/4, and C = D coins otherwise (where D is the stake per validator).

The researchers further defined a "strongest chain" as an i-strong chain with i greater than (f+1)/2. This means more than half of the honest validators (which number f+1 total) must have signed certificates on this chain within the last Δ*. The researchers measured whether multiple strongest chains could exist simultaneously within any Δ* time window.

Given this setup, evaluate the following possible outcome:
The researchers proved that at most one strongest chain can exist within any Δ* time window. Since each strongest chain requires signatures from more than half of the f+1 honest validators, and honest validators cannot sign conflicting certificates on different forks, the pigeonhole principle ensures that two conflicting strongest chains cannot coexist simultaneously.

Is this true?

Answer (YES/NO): YES